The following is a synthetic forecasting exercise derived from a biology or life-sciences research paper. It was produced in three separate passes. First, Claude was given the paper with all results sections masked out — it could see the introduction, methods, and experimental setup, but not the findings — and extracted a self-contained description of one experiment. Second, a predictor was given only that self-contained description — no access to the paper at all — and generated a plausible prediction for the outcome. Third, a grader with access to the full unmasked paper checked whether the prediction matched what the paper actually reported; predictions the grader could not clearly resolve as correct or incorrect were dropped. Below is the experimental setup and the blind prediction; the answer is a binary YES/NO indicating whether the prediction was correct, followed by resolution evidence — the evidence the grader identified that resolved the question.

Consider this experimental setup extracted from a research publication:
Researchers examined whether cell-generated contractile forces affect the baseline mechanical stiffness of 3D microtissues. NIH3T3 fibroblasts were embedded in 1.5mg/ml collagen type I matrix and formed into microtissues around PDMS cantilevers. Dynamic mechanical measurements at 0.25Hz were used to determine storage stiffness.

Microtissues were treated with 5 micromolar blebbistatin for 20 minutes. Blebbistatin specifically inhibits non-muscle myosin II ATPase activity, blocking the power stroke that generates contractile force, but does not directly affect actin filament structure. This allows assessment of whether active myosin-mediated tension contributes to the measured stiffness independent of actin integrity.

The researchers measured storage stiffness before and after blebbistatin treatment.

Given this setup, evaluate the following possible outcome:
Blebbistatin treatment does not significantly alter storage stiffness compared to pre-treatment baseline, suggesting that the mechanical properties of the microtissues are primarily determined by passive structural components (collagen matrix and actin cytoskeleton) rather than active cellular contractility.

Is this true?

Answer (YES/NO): NO